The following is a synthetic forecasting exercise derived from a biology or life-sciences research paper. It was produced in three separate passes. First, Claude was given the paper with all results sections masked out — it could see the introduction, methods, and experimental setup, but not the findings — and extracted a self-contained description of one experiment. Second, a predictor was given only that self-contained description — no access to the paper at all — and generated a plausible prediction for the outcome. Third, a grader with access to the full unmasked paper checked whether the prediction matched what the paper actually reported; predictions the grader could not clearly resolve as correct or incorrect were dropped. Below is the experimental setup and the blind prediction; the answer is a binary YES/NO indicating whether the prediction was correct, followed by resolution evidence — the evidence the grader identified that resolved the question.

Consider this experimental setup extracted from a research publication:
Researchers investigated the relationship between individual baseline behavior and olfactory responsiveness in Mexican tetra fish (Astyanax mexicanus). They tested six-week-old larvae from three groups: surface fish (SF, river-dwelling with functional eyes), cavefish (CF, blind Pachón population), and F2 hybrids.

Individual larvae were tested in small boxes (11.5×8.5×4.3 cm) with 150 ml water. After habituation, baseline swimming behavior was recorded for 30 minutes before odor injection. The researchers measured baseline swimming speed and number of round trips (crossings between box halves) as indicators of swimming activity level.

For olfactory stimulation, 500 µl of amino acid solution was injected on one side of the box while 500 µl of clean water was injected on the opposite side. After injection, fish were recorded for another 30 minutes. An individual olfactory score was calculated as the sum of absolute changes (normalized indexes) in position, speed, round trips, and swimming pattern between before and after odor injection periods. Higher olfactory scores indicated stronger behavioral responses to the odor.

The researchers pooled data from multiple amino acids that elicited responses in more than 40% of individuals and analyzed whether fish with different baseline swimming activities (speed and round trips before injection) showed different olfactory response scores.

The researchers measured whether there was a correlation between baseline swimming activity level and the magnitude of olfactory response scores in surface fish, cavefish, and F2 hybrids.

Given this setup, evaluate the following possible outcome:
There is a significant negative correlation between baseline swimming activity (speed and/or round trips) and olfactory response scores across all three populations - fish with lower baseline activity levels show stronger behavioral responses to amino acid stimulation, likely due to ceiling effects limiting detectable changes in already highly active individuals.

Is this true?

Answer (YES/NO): NO